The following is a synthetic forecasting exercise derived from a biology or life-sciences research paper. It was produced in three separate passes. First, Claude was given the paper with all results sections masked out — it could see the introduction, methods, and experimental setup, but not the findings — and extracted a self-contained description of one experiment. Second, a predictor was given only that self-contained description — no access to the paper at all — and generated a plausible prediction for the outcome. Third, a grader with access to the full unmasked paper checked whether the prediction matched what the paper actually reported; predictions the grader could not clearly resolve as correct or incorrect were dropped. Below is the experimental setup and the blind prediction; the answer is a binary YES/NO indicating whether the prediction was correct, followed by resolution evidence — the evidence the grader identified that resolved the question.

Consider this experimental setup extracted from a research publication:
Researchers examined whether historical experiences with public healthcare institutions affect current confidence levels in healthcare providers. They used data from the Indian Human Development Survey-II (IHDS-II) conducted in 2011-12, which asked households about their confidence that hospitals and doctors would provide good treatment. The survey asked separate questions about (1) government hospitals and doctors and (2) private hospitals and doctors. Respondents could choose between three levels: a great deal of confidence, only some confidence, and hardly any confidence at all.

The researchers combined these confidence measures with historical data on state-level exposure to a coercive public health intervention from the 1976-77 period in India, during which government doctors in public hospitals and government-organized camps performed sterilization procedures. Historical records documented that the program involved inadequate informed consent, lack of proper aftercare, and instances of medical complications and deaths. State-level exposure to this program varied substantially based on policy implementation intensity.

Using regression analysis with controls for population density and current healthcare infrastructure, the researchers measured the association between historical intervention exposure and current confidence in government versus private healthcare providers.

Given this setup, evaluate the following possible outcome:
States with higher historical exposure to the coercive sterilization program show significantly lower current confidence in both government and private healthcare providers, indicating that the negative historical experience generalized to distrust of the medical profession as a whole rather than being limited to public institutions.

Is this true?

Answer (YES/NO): NO